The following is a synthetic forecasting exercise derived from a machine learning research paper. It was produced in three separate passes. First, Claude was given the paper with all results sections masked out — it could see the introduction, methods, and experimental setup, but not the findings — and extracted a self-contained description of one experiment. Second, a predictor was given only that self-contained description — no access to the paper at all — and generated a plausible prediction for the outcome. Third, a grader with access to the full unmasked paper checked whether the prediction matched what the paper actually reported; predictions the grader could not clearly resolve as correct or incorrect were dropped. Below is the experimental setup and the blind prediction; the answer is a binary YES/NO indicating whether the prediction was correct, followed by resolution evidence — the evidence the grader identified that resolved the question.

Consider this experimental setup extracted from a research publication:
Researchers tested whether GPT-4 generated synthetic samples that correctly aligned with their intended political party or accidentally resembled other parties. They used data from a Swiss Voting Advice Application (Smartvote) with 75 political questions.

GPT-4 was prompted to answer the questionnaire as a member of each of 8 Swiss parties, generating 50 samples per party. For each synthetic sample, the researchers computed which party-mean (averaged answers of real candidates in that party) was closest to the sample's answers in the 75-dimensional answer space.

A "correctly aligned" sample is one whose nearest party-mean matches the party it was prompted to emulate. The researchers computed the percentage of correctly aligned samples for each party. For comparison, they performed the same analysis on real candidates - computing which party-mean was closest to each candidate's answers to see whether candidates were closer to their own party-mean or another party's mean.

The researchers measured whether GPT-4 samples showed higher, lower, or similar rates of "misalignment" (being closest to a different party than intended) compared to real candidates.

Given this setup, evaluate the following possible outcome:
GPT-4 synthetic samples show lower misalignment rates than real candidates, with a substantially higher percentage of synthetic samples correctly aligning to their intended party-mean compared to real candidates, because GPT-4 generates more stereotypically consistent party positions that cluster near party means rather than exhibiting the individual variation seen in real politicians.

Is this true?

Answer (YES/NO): NO